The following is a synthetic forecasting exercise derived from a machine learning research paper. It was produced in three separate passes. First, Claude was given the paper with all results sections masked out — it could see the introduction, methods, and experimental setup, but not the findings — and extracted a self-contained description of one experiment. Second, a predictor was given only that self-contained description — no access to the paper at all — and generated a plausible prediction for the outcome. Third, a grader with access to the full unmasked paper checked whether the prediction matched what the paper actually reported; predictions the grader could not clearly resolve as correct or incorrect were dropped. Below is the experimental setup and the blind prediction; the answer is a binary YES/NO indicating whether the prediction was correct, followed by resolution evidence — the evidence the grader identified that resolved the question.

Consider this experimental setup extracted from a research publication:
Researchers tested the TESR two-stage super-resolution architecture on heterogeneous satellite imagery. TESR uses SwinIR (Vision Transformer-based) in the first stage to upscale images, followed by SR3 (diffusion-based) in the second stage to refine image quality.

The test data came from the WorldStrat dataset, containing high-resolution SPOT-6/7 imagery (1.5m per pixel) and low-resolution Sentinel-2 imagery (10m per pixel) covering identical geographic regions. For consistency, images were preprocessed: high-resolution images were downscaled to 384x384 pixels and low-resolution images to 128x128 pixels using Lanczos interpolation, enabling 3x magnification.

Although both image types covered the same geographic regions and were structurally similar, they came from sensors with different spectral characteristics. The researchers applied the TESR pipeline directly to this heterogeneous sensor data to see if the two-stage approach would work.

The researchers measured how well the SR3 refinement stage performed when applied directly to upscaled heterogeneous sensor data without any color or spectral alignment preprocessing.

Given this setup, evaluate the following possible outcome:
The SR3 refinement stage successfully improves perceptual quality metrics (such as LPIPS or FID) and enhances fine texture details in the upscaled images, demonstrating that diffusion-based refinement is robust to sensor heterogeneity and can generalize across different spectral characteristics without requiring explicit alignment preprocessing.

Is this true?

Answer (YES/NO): NO